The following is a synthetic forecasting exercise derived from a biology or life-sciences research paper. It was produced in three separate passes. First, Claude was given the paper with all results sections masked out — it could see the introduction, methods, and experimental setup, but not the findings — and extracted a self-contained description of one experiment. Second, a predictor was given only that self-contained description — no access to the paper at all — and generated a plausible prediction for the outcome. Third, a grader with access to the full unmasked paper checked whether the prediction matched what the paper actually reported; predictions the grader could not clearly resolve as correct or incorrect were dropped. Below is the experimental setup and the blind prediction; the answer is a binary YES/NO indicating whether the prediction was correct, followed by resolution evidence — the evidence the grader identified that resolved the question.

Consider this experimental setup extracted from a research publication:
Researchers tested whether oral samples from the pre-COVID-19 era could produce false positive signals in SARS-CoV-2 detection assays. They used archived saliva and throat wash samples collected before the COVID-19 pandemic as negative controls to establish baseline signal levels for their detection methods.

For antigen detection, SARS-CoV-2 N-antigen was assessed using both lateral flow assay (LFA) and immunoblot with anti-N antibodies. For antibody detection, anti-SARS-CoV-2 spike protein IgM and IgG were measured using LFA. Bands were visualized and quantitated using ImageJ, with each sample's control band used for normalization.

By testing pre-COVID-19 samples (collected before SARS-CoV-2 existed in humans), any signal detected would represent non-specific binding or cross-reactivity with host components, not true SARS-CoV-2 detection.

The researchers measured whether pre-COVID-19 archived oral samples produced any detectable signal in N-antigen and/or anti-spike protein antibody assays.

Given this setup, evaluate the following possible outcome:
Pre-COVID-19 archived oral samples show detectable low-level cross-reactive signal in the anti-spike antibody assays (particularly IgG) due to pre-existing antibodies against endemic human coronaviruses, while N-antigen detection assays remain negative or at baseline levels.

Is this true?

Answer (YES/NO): NO